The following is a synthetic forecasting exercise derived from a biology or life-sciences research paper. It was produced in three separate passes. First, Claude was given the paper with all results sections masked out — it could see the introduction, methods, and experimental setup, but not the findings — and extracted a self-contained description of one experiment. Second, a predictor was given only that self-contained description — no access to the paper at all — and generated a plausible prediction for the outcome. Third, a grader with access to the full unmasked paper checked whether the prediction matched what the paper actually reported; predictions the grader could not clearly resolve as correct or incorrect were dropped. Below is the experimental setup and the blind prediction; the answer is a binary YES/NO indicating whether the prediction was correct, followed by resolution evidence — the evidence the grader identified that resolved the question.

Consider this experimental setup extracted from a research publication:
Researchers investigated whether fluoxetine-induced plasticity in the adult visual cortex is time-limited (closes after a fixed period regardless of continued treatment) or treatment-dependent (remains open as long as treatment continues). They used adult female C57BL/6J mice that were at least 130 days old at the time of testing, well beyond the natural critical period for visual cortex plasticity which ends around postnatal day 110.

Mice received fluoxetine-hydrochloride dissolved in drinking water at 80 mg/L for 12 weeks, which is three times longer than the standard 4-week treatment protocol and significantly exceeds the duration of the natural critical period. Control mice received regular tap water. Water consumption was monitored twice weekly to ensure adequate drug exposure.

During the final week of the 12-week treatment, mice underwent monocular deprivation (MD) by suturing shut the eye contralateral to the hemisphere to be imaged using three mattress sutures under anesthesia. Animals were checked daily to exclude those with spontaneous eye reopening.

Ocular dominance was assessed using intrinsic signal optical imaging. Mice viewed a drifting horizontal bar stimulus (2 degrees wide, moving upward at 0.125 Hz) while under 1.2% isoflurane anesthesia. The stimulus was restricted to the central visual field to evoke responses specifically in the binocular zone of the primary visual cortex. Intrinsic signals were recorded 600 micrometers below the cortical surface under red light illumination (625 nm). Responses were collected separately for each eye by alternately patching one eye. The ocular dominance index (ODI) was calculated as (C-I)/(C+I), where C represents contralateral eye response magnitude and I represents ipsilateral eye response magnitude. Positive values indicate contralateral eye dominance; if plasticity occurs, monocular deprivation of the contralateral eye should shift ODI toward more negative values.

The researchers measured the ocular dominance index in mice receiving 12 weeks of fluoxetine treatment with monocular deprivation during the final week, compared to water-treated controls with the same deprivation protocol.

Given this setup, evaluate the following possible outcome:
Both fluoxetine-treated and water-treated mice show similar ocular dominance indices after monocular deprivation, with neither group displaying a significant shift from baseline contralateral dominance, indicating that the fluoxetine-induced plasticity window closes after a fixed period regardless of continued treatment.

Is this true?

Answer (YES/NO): NO